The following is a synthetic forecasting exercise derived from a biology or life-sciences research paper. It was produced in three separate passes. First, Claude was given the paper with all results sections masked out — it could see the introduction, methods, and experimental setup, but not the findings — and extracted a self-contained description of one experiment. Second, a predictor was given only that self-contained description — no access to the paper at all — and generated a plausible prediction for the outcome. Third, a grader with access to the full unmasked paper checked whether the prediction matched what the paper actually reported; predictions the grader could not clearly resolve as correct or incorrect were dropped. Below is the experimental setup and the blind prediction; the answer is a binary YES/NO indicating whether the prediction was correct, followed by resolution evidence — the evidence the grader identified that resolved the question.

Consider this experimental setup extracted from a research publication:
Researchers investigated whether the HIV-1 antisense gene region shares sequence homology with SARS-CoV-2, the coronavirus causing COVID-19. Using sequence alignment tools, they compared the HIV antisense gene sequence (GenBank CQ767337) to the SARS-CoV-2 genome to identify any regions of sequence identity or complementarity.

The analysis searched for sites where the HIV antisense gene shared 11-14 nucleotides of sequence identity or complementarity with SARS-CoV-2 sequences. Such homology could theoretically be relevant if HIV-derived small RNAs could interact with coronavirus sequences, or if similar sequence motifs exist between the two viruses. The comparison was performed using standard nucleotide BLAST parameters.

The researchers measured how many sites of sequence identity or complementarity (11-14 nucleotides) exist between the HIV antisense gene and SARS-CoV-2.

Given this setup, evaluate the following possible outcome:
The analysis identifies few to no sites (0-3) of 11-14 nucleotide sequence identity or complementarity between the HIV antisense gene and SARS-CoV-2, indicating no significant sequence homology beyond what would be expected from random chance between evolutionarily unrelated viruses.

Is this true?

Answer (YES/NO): NO